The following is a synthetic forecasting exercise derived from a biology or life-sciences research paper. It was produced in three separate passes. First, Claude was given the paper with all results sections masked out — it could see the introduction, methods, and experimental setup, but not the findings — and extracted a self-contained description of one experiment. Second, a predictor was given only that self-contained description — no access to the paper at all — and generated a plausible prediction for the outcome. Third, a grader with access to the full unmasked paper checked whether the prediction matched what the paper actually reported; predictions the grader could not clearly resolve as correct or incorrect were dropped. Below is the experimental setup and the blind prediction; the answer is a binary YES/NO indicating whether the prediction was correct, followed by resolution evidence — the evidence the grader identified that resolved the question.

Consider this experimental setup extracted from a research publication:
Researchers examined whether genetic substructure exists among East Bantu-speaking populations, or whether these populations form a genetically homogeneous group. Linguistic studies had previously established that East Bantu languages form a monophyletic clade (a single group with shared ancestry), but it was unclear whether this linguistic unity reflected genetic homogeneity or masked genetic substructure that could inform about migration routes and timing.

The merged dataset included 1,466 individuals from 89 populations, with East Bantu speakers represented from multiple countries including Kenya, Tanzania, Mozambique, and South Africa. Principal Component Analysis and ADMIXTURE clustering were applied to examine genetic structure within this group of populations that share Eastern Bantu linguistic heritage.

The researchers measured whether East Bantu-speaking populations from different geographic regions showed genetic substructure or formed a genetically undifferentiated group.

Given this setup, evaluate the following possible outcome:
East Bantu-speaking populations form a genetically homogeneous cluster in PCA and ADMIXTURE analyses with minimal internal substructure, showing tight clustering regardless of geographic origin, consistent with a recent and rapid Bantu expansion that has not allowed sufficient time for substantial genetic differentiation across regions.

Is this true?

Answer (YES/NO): NO